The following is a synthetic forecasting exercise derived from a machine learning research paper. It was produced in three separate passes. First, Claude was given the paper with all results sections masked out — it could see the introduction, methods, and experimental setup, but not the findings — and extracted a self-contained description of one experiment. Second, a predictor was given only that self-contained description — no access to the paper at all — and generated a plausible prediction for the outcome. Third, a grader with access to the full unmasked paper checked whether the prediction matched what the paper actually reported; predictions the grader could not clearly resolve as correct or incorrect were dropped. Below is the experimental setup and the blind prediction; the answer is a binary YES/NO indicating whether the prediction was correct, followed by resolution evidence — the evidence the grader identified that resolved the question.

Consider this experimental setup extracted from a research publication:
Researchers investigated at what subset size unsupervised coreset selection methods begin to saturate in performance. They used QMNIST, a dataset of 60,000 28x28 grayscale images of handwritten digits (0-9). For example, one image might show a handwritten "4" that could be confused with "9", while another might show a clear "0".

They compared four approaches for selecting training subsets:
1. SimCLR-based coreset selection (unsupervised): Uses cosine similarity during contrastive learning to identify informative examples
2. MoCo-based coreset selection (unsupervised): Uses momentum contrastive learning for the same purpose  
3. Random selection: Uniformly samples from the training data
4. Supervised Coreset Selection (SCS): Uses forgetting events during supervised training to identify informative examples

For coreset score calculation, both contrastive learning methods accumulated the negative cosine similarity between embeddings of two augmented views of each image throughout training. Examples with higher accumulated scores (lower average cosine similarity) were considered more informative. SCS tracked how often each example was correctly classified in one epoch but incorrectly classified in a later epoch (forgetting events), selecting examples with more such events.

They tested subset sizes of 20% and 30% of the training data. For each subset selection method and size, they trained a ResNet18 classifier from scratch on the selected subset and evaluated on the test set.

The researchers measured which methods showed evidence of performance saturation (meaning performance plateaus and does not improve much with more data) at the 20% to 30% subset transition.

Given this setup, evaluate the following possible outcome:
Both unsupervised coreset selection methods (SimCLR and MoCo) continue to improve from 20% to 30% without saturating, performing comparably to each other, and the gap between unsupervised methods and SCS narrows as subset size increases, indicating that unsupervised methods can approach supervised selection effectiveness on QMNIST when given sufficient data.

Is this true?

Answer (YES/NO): NO